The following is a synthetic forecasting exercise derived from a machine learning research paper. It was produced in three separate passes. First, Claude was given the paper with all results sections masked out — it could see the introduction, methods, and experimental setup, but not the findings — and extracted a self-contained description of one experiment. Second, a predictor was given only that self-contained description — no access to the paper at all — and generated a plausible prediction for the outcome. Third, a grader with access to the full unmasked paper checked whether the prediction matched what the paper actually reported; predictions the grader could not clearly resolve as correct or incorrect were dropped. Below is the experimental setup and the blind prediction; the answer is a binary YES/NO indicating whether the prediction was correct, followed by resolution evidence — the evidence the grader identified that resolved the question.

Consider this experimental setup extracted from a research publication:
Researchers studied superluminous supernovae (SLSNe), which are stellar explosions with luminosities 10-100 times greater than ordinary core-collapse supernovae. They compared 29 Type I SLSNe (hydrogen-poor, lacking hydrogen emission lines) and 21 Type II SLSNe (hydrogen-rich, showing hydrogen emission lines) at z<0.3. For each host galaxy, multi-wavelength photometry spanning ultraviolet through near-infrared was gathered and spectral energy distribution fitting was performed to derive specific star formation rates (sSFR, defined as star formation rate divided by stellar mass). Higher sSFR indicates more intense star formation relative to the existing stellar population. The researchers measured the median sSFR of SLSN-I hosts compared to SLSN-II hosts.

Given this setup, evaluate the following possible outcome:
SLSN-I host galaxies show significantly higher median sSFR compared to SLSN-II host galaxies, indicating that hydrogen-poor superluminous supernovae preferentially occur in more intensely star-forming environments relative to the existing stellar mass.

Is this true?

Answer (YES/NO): YES